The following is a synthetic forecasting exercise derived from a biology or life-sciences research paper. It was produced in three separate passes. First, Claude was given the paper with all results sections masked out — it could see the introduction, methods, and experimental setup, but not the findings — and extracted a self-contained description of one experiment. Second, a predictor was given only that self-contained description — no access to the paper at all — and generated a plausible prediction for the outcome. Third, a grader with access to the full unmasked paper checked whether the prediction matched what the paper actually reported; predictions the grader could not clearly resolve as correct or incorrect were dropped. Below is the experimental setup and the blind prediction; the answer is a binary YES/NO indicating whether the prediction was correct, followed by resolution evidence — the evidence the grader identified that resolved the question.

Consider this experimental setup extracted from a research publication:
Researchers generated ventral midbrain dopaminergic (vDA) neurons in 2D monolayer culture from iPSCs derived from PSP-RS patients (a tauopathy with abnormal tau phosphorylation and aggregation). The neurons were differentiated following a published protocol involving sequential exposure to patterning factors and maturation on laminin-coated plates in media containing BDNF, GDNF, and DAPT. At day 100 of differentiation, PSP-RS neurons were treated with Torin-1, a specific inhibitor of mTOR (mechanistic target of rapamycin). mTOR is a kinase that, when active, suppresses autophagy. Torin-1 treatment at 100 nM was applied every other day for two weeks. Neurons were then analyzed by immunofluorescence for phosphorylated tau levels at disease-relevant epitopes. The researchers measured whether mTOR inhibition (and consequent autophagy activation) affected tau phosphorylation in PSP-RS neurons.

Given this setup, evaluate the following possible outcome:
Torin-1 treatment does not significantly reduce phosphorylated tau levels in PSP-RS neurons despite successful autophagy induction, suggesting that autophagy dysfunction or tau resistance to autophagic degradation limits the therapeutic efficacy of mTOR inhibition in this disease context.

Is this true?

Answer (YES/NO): NO